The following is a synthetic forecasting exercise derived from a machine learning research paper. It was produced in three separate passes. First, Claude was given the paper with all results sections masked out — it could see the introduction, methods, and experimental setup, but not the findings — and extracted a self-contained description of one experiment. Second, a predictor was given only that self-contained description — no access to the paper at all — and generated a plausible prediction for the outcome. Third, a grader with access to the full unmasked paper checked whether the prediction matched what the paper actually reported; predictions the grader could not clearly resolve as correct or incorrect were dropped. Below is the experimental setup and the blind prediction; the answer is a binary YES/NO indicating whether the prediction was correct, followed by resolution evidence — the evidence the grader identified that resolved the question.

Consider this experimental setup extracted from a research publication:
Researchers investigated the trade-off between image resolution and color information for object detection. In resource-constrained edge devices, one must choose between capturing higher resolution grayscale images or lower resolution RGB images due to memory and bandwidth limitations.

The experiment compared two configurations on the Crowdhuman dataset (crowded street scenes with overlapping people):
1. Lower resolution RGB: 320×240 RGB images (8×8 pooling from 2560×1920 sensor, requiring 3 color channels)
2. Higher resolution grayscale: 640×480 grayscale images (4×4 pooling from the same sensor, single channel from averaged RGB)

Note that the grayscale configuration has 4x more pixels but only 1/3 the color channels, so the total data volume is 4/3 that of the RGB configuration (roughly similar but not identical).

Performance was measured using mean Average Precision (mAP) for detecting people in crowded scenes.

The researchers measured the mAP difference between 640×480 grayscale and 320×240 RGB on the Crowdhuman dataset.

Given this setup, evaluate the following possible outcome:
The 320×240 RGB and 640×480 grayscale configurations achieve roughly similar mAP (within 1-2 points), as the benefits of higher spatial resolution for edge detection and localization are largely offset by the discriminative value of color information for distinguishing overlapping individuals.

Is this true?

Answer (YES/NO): NO